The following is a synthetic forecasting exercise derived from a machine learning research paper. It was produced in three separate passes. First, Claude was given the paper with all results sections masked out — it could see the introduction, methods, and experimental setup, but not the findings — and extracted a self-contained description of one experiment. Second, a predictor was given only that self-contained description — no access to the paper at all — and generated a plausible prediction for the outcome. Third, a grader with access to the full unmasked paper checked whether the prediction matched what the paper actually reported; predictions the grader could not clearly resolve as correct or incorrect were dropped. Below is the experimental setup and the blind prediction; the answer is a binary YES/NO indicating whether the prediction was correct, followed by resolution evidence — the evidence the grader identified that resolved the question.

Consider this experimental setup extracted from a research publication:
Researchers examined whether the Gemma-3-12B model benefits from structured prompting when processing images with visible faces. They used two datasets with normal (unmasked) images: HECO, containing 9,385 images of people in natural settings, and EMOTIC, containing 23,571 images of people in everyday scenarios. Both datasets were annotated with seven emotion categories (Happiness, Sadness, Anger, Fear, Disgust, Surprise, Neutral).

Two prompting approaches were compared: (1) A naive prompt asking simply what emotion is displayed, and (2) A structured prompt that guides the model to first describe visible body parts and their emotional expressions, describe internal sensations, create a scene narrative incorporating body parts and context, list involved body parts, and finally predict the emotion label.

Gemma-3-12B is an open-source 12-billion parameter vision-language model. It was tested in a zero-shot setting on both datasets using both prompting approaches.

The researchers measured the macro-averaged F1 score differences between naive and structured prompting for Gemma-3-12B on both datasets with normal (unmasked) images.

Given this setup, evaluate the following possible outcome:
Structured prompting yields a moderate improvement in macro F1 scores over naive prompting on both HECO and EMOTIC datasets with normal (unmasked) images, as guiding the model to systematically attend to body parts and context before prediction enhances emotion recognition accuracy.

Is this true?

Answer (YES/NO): NO